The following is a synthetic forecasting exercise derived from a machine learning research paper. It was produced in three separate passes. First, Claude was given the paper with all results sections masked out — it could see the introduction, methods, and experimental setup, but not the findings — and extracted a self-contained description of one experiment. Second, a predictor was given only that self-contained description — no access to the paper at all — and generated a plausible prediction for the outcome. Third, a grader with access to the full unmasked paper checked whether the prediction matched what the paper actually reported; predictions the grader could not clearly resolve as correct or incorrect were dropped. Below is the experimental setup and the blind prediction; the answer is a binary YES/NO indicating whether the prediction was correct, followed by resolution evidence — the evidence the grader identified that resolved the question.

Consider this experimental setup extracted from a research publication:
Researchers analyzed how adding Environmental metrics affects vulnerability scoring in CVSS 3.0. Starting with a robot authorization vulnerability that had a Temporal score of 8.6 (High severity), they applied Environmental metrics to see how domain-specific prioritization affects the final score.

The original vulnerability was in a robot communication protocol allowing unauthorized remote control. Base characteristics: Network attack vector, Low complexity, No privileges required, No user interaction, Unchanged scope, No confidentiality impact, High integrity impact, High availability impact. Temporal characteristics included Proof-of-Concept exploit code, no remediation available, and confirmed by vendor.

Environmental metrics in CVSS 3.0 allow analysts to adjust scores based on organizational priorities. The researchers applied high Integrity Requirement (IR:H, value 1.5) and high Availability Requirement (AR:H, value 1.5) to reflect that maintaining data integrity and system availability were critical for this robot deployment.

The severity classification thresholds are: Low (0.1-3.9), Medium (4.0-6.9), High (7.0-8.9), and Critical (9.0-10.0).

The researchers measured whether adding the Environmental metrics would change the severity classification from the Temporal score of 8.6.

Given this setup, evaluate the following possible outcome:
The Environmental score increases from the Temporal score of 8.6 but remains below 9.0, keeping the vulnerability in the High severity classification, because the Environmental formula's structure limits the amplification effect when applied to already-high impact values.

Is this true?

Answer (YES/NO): NO